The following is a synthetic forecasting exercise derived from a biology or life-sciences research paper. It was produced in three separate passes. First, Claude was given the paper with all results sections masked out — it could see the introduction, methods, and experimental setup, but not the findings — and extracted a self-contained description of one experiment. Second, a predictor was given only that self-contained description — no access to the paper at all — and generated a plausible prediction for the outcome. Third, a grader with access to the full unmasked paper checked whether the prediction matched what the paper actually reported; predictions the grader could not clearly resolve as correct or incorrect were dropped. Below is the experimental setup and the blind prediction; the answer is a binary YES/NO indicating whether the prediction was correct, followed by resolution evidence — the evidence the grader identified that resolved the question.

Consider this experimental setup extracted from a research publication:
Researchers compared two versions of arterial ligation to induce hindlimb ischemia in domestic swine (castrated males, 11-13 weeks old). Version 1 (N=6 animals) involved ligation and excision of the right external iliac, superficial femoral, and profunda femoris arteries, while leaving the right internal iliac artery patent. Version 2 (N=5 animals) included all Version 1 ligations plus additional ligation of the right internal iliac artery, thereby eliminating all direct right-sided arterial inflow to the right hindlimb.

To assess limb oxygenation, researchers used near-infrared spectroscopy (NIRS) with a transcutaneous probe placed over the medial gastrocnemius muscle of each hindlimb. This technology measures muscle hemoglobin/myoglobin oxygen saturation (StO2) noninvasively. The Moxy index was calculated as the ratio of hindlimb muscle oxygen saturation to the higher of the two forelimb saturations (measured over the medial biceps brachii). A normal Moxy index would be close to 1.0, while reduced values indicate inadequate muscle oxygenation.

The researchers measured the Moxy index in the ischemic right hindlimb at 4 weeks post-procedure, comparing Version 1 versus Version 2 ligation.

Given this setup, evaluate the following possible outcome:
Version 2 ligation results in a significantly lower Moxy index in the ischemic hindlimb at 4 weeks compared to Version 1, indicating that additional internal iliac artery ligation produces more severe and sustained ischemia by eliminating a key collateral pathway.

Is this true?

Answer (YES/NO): NO